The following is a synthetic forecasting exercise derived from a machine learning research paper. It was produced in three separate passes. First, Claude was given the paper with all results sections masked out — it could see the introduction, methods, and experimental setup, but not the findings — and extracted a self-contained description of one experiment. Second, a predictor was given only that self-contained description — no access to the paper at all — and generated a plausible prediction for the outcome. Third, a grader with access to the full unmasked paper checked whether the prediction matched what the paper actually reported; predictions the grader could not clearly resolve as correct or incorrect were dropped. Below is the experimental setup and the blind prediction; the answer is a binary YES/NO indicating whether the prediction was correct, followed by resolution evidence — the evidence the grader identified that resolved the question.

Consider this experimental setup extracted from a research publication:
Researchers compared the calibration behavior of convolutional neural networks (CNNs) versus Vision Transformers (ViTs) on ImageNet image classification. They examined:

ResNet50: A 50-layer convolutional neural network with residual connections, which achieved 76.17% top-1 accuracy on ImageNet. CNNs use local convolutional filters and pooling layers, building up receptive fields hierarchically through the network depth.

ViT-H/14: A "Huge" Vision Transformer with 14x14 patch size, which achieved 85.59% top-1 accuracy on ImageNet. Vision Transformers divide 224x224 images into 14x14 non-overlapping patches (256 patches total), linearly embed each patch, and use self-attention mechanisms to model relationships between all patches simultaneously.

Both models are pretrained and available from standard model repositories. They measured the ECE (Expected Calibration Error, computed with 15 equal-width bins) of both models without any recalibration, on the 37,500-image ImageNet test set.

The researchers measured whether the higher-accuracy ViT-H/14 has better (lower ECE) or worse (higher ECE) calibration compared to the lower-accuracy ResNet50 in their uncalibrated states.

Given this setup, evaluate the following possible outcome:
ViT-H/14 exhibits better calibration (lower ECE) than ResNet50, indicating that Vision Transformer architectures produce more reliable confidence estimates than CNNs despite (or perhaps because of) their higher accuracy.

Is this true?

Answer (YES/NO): YES